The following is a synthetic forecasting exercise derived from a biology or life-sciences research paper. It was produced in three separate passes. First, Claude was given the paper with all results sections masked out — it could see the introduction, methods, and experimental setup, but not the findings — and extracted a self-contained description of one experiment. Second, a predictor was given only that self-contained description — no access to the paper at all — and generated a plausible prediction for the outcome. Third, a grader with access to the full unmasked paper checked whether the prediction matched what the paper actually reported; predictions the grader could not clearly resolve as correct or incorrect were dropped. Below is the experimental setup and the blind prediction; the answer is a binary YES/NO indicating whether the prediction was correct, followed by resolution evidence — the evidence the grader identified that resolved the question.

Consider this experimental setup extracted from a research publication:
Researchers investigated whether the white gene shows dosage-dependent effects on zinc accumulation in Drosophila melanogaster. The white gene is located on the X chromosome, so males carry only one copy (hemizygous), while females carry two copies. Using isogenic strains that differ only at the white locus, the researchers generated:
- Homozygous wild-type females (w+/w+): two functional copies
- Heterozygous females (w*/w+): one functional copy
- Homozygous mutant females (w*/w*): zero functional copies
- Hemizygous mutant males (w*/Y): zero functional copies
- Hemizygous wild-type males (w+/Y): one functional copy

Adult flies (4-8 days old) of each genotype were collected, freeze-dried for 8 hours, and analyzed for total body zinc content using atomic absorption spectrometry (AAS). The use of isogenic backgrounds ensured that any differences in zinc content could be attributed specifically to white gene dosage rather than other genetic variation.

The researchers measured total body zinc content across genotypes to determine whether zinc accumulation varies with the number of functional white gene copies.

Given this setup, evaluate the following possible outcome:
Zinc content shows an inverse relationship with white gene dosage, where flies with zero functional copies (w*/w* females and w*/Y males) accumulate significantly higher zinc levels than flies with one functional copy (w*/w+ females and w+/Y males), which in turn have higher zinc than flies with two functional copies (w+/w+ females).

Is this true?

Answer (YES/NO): NO